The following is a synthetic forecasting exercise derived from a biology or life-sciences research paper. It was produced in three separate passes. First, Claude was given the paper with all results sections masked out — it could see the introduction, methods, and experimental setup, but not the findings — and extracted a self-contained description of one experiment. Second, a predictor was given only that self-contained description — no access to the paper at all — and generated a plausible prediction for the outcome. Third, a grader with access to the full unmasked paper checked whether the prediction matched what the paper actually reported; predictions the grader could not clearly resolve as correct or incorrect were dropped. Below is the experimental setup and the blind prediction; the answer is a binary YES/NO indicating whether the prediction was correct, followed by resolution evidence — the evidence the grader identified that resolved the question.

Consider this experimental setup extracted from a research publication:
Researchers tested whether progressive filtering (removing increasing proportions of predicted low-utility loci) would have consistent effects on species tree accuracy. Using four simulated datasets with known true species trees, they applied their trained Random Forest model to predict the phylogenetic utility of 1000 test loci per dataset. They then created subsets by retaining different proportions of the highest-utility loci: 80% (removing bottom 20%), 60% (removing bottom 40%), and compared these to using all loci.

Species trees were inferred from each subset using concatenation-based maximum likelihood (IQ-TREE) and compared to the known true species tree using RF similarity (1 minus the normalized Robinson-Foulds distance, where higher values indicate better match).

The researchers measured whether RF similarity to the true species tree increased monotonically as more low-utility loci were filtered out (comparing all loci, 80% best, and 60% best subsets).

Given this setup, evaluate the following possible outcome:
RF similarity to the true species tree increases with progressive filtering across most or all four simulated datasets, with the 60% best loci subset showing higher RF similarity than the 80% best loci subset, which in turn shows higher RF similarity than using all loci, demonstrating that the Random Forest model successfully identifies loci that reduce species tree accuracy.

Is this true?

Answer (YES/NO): NO